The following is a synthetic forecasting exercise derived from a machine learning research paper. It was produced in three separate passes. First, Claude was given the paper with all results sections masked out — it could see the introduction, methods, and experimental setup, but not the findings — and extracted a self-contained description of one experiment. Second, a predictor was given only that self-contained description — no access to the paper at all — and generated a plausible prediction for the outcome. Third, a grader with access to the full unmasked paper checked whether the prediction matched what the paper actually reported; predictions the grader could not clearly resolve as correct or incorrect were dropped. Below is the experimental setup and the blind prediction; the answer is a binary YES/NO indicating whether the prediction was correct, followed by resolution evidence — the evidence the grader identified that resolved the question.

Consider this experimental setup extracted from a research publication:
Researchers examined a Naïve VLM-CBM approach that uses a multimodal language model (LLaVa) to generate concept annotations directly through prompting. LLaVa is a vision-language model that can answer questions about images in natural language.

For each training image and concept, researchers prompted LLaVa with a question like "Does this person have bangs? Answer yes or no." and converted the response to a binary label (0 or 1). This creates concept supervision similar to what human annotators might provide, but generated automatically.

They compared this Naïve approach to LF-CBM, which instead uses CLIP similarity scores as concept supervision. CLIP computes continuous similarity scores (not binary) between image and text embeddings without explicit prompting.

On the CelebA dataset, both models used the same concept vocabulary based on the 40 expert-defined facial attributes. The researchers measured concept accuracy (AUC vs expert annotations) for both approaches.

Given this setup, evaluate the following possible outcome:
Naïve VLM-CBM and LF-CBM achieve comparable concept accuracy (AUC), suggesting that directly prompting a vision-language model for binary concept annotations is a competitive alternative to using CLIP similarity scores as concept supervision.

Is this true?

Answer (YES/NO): NO